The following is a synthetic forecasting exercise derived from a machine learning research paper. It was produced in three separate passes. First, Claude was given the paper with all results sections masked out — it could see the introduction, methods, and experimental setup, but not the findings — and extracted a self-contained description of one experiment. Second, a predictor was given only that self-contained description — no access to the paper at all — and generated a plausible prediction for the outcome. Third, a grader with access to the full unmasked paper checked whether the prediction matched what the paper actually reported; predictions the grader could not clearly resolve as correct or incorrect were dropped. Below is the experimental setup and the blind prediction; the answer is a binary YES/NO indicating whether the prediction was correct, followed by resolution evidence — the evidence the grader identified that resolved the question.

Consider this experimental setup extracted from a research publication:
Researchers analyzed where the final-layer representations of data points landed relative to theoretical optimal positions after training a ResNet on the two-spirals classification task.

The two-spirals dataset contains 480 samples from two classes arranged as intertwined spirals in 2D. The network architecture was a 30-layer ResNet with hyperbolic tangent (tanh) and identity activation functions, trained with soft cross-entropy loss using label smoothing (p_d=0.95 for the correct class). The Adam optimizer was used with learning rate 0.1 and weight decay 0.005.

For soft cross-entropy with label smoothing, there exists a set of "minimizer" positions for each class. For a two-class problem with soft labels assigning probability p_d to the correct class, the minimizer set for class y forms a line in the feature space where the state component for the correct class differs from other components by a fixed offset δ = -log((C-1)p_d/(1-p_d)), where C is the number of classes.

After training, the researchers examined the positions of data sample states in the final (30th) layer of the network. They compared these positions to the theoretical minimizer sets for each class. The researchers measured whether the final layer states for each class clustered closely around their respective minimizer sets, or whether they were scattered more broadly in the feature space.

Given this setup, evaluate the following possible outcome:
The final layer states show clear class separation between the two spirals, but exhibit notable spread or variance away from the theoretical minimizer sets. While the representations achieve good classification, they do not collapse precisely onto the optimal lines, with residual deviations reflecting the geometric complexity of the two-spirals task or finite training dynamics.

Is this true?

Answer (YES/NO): NO